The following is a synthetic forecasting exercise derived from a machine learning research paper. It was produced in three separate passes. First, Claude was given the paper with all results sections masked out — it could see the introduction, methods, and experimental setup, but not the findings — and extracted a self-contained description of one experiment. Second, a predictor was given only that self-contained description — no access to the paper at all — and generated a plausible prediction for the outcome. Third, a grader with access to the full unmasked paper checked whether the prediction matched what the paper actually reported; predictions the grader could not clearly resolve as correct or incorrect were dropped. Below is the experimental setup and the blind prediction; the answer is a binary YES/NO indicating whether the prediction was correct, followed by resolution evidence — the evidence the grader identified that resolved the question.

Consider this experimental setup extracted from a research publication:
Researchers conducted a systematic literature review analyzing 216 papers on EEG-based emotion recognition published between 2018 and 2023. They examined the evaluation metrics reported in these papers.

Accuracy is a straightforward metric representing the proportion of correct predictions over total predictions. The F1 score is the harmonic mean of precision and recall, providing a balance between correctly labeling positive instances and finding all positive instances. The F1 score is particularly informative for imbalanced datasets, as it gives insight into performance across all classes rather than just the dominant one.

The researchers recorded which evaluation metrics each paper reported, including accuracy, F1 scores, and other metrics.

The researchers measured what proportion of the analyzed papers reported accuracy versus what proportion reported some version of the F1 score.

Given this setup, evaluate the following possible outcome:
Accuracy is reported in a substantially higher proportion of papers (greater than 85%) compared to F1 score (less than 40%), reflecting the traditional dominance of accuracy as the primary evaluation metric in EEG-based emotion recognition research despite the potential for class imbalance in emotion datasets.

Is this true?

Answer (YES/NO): YES